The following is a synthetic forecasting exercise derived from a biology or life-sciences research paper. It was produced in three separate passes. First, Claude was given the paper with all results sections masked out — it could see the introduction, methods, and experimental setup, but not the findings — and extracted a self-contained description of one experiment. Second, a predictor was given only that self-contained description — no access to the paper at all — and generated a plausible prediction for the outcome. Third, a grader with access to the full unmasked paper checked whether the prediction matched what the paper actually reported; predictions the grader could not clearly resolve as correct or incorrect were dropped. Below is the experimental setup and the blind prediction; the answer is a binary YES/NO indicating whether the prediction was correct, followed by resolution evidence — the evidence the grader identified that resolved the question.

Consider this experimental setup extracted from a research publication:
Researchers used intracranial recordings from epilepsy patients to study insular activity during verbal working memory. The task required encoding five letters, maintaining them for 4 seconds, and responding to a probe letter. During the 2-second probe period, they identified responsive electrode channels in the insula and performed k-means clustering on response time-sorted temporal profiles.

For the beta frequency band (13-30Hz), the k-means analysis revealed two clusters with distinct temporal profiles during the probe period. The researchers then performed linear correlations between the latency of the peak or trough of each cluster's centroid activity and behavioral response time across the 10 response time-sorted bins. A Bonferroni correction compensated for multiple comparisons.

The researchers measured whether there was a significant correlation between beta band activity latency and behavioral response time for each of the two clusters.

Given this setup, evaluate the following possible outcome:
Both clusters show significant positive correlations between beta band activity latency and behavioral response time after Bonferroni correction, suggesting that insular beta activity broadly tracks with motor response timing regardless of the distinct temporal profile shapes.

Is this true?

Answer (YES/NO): NO